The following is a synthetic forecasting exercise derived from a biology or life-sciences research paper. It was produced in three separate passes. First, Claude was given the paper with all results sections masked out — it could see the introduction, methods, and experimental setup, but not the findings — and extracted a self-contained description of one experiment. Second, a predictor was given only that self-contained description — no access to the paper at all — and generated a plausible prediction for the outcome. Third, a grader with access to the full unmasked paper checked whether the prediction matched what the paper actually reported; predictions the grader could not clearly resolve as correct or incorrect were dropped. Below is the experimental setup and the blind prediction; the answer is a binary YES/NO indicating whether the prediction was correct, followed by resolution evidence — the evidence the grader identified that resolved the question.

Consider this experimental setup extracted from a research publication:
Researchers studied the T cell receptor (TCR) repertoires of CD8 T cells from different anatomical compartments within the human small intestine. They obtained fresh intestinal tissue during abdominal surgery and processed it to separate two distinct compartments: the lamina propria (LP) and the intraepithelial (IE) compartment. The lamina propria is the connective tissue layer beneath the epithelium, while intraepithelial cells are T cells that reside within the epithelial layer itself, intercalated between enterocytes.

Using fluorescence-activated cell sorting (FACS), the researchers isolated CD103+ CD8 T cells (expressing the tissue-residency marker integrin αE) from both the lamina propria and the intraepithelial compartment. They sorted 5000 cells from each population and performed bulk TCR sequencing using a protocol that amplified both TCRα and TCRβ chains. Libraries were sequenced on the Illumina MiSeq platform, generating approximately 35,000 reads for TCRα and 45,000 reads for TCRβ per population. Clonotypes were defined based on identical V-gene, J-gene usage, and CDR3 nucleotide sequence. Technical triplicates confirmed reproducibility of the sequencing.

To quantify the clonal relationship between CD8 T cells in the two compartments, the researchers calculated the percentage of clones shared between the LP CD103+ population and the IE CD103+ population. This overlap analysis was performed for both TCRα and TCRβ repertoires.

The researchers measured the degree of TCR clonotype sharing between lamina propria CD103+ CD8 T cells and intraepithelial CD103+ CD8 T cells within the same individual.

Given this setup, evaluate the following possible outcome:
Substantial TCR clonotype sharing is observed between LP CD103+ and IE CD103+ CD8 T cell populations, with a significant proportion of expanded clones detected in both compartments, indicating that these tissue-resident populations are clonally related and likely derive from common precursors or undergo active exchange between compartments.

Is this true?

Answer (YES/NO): YES